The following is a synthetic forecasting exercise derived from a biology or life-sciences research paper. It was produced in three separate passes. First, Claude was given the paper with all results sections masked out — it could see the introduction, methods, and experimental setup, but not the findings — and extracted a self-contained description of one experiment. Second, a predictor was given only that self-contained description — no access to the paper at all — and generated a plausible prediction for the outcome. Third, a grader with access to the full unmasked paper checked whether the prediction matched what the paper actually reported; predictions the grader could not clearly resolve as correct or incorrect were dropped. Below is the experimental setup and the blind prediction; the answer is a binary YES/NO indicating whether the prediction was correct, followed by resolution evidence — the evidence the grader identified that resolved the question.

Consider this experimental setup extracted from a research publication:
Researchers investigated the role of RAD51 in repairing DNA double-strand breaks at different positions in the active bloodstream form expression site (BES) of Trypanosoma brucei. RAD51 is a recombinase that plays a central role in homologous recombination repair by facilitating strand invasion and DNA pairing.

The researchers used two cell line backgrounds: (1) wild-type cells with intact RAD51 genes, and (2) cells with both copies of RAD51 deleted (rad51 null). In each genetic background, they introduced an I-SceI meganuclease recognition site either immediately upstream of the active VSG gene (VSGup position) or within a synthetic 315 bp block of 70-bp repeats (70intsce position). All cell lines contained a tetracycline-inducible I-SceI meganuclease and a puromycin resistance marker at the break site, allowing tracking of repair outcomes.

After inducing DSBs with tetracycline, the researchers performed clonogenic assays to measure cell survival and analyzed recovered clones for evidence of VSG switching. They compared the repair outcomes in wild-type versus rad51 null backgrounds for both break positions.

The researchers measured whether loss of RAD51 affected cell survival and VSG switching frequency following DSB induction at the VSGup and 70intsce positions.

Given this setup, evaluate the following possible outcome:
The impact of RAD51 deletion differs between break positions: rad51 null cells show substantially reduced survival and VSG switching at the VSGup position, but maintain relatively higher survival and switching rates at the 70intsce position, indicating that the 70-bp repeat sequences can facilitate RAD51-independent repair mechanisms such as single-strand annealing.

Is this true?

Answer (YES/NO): NO